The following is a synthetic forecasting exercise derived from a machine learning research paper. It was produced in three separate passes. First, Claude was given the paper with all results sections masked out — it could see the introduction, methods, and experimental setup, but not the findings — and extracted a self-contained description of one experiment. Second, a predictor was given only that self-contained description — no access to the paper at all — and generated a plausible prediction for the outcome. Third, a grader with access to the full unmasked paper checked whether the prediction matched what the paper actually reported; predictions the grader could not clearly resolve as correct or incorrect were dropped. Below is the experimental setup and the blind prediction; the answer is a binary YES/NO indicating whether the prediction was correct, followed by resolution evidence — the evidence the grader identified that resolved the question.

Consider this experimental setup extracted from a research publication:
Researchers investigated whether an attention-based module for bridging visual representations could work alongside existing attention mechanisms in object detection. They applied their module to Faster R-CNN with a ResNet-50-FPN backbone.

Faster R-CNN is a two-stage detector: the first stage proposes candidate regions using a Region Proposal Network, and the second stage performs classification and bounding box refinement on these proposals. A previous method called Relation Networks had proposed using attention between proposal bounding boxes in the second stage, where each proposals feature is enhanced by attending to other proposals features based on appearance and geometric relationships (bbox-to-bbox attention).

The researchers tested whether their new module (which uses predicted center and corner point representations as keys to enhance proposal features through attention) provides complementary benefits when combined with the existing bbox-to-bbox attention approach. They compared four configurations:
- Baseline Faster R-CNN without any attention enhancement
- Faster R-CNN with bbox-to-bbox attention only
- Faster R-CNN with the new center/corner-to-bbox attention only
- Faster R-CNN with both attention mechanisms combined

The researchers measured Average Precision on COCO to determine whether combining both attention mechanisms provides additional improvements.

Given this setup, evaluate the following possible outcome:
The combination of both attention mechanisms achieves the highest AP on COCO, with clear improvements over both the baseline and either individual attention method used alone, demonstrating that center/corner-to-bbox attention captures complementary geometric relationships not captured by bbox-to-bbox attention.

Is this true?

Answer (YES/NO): YES